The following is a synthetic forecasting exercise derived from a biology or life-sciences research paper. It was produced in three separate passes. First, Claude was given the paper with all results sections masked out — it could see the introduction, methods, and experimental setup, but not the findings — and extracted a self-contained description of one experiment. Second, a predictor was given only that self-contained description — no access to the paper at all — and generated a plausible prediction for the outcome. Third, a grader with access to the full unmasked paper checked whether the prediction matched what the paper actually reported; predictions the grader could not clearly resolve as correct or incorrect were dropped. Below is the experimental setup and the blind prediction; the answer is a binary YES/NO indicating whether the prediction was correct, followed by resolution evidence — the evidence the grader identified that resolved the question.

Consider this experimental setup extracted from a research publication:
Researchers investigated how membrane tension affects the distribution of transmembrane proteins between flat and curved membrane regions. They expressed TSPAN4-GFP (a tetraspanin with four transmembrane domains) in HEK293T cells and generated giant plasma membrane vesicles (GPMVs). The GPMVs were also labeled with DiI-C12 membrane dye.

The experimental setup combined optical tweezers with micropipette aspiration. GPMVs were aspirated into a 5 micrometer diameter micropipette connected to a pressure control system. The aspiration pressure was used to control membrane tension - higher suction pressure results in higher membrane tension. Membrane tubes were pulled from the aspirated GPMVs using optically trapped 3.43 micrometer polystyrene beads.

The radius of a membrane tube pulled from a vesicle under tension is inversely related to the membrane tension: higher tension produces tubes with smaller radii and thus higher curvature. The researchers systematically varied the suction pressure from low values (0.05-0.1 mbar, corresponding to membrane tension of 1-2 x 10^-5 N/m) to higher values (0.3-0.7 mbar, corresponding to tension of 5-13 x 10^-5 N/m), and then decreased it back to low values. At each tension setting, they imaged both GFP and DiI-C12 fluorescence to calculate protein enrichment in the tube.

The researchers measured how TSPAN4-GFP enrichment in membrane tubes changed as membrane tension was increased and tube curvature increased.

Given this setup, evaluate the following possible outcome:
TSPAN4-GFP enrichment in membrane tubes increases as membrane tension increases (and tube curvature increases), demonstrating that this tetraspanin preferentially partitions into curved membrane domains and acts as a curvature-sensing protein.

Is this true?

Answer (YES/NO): YES